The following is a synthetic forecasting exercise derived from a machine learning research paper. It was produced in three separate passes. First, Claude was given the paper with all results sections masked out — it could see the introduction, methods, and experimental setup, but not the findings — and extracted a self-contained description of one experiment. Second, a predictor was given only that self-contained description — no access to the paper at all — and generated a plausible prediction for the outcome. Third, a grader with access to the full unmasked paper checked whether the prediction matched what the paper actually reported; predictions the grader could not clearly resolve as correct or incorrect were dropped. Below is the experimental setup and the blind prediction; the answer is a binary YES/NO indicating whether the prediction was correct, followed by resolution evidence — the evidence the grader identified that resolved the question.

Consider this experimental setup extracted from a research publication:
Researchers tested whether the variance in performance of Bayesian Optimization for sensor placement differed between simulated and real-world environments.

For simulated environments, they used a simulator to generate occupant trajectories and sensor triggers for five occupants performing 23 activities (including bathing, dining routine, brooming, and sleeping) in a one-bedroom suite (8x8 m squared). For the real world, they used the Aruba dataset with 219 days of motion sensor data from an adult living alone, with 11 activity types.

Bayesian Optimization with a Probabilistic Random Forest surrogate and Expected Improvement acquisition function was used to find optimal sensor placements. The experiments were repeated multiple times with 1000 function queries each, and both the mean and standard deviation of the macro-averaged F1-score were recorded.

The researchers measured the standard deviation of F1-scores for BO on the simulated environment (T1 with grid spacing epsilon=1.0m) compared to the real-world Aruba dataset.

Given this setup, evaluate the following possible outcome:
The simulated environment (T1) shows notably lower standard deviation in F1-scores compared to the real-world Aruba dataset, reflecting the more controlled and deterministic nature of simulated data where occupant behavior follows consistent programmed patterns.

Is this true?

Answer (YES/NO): NO